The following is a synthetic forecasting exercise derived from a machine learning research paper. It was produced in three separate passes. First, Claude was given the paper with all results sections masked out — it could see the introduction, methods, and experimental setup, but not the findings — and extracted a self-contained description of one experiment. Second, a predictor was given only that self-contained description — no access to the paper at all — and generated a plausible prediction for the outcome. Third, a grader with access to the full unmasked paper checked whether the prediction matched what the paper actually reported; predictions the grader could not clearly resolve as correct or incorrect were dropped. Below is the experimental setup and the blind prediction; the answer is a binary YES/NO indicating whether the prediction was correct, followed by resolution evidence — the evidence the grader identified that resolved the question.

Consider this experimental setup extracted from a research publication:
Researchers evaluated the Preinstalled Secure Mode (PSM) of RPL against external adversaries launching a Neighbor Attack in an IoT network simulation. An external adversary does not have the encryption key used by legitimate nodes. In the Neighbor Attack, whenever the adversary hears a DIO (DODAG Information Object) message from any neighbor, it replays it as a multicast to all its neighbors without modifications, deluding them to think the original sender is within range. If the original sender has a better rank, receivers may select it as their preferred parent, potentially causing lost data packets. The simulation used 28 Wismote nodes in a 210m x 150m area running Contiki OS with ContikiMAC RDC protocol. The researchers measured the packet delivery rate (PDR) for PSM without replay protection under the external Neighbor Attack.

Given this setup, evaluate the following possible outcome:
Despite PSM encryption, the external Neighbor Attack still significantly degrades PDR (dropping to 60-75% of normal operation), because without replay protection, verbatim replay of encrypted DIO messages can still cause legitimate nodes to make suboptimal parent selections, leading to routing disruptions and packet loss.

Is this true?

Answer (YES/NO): NO